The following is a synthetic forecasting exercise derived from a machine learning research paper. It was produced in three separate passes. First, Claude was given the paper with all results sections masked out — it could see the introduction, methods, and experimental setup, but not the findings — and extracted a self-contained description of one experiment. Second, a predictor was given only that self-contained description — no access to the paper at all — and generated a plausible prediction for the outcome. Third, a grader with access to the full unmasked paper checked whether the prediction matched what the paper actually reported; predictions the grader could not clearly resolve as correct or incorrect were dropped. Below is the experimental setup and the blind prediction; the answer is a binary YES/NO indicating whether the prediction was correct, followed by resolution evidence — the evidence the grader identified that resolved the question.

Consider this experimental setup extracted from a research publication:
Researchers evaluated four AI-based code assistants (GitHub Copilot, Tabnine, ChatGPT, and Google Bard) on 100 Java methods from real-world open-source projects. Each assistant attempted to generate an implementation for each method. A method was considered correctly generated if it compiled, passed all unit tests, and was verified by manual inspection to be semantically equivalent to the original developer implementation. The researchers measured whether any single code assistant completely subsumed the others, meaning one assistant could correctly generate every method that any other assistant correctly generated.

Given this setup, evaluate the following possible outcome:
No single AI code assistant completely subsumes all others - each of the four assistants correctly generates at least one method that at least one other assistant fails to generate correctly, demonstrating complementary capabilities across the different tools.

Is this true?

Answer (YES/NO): YES